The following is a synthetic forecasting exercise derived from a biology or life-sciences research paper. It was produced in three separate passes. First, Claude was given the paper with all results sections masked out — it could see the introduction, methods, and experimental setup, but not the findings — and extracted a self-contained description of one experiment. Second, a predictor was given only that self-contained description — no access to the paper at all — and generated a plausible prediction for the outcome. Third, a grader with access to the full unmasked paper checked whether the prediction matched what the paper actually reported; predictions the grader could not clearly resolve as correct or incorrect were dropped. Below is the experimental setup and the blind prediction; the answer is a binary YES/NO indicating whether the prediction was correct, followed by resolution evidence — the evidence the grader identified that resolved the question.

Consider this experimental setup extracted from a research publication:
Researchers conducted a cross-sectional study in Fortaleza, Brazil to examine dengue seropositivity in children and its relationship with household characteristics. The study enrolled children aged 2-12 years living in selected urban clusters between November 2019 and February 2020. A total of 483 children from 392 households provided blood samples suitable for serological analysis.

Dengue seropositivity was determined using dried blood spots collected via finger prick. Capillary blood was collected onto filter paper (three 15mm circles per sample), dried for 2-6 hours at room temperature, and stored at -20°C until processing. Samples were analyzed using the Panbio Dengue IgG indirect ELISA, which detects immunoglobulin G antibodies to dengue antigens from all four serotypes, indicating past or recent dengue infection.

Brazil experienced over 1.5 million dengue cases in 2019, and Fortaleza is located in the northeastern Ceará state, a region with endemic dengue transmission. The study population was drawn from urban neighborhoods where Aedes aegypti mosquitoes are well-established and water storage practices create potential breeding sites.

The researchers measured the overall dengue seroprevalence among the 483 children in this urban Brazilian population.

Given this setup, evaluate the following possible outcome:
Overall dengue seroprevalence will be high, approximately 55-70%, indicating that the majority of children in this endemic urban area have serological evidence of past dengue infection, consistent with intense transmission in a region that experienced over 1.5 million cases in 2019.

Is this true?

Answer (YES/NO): NO